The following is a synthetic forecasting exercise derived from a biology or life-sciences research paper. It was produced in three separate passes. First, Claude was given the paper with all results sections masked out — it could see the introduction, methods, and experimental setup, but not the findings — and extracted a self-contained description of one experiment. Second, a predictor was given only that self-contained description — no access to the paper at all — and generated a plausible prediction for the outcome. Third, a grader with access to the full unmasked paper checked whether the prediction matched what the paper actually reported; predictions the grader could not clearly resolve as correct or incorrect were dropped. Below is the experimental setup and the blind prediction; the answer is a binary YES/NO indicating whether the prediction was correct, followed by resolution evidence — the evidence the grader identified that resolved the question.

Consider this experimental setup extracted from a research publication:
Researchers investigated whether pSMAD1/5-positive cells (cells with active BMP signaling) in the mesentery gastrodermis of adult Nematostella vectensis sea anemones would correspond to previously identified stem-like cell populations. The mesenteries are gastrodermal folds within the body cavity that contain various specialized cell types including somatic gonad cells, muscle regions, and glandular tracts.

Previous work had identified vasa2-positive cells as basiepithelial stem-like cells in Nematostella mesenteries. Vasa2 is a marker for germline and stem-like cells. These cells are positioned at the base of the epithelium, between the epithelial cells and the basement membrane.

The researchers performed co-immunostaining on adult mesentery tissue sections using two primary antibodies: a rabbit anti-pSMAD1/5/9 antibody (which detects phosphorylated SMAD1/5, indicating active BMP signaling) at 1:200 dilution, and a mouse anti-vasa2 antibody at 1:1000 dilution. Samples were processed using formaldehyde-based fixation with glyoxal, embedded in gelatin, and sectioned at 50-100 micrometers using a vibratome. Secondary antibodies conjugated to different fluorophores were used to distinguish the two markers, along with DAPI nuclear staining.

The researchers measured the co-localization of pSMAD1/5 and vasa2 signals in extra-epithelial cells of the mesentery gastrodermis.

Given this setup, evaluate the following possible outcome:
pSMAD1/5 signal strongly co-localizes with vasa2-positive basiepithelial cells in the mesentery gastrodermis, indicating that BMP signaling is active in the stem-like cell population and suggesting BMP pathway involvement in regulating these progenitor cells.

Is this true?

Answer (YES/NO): NO